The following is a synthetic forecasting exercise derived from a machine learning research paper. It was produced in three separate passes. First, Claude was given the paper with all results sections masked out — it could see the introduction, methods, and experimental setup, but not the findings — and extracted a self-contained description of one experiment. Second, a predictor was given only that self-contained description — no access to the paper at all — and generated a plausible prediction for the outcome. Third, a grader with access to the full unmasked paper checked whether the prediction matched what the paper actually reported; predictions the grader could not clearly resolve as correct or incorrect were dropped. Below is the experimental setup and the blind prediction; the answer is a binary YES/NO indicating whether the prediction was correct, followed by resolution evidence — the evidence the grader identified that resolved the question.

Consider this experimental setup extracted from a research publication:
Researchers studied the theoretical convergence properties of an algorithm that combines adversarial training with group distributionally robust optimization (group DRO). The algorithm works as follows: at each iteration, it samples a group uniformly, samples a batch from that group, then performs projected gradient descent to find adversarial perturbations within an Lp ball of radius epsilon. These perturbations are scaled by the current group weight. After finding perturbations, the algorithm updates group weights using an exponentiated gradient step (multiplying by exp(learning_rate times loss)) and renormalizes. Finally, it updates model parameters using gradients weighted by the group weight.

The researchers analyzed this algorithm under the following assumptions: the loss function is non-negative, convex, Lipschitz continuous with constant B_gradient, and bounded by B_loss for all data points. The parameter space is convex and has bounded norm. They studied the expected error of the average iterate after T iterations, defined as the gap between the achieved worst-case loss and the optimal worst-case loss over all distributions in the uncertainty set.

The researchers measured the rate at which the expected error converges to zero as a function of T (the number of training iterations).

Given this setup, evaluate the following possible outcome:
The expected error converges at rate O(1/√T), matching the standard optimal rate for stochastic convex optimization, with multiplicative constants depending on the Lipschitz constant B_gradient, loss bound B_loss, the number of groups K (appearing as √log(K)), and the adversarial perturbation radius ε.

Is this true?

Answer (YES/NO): NO